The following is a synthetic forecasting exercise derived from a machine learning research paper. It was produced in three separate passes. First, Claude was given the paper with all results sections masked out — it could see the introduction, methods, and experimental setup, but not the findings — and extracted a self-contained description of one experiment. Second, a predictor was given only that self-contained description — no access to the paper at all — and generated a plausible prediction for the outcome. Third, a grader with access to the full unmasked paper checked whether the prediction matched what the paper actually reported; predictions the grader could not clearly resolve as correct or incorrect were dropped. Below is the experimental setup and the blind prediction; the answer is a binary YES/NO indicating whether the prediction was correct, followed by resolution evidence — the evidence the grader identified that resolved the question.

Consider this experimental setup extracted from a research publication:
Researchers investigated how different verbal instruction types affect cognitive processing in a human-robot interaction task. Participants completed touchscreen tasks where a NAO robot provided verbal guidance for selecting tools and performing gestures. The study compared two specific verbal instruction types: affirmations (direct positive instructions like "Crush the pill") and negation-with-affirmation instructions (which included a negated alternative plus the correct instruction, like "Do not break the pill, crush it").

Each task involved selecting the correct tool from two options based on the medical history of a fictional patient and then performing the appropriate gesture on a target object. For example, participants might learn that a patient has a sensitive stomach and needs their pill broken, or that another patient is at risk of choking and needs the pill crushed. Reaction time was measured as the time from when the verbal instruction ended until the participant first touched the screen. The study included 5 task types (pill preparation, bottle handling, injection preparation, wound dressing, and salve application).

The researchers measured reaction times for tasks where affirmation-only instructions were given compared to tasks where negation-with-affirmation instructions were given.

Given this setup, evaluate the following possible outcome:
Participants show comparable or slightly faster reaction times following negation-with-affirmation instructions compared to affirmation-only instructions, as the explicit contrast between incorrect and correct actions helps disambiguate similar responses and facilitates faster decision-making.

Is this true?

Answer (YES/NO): NO